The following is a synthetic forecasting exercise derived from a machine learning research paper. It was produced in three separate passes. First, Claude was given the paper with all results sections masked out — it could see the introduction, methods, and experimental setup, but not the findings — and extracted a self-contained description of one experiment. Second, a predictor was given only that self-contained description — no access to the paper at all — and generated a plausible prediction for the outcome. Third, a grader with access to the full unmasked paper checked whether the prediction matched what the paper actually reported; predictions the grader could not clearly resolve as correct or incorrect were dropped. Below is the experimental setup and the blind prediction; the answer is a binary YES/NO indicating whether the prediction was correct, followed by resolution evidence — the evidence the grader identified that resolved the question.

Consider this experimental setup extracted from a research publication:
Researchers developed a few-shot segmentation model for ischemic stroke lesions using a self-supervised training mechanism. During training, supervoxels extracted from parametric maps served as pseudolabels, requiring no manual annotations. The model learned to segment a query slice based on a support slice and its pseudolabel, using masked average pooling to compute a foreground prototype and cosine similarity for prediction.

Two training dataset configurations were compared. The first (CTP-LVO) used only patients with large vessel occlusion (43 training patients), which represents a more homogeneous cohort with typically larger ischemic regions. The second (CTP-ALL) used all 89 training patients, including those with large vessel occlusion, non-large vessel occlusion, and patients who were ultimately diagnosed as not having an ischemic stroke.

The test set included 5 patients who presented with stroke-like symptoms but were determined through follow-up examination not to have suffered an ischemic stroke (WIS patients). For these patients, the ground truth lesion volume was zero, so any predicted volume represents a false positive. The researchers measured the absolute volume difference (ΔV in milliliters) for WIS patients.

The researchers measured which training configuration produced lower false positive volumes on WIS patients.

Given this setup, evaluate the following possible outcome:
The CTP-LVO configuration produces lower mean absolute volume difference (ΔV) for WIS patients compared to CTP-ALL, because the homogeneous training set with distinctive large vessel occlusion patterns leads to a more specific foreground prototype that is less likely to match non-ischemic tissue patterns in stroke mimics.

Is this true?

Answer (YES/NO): NO